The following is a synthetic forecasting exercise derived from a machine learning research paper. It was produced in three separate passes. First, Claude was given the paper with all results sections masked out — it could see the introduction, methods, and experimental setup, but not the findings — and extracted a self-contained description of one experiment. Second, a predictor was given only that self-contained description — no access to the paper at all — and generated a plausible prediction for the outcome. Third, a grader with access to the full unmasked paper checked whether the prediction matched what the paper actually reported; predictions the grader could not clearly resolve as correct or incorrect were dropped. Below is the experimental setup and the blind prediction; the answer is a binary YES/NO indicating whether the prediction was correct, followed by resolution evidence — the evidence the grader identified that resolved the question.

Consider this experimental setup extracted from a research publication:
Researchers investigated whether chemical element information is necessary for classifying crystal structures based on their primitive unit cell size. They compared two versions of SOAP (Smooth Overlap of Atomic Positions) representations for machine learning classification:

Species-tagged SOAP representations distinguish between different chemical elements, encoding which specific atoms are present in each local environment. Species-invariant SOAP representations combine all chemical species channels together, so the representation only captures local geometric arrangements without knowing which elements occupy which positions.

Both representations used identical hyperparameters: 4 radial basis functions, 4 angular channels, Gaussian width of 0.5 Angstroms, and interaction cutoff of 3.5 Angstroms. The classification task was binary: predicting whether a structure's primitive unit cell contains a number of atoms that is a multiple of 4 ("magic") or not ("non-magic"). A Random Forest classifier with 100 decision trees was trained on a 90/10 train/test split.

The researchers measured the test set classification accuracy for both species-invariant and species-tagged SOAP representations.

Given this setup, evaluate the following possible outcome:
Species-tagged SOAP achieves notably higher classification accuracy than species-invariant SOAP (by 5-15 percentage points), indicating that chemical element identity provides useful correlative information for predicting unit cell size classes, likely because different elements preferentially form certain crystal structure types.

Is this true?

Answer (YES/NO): NO